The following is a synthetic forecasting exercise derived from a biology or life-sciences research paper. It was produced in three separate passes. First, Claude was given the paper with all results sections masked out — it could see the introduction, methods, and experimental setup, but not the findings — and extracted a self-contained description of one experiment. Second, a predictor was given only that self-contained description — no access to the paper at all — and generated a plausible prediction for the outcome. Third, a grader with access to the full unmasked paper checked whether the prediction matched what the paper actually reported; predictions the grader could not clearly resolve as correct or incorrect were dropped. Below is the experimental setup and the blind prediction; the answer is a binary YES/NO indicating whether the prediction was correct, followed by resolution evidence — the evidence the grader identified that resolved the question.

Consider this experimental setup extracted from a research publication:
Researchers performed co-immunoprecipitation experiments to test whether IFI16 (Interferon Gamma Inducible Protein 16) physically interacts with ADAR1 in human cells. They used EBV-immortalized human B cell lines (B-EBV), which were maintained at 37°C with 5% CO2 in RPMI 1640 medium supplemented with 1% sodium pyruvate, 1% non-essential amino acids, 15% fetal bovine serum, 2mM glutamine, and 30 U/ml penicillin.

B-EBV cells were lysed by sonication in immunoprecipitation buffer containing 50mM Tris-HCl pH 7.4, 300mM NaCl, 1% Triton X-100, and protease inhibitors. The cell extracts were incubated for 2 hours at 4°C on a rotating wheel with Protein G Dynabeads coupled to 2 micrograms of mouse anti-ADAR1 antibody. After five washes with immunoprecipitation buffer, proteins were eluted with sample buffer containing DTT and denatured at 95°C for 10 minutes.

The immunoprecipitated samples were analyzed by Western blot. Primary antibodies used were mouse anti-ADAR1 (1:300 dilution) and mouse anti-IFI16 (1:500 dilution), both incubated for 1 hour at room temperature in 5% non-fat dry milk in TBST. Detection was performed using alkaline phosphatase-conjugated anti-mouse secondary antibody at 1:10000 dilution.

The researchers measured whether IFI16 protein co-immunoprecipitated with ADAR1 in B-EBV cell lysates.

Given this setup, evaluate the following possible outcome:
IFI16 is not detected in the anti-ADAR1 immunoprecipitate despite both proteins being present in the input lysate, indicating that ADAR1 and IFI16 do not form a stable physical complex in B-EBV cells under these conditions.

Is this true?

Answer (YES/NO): NO